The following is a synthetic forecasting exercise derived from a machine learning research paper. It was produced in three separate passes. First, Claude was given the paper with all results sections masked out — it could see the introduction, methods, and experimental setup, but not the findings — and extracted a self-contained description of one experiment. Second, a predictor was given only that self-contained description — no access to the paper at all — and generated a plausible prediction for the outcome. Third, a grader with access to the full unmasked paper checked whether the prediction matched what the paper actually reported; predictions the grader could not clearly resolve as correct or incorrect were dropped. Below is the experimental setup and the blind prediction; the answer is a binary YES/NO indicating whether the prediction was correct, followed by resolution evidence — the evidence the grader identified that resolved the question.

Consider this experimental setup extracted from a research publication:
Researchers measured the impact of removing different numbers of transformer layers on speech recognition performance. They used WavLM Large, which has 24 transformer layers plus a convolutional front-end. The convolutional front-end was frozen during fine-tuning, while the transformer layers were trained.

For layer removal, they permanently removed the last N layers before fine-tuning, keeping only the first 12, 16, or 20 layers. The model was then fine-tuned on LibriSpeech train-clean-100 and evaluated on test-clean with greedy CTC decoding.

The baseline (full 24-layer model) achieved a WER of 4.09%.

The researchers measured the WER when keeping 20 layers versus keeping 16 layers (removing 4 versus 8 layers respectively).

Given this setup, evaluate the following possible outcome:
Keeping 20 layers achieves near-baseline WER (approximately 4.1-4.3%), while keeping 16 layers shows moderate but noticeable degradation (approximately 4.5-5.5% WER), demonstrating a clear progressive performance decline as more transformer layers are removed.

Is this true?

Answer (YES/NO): NO